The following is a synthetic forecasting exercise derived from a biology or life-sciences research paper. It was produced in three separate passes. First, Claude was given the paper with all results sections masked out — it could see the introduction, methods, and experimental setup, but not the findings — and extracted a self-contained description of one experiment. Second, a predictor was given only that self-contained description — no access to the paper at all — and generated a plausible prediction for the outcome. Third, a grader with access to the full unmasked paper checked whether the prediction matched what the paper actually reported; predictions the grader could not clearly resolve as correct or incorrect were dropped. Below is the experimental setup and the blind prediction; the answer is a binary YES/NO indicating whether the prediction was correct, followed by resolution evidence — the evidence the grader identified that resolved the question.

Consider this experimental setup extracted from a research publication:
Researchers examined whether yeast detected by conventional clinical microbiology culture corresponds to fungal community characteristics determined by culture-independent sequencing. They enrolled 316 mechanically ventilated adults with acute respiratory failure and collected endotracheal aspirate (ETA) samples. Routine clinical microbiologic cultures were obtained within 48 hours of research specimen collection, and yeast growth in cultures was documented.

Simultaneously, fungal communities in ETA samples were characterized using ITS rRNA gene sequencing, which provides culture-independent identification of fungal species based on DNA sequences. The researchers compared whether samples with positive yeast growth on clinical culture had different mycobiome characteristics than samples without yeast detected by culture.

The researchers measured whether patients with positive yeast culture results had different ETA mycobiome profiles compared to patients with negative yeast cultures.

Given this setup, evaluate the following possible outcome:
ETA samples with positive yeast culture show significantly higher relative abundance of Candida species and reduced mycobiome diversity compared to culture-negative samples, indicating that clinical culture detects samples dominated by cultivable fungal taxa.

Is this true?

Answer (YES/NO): YES